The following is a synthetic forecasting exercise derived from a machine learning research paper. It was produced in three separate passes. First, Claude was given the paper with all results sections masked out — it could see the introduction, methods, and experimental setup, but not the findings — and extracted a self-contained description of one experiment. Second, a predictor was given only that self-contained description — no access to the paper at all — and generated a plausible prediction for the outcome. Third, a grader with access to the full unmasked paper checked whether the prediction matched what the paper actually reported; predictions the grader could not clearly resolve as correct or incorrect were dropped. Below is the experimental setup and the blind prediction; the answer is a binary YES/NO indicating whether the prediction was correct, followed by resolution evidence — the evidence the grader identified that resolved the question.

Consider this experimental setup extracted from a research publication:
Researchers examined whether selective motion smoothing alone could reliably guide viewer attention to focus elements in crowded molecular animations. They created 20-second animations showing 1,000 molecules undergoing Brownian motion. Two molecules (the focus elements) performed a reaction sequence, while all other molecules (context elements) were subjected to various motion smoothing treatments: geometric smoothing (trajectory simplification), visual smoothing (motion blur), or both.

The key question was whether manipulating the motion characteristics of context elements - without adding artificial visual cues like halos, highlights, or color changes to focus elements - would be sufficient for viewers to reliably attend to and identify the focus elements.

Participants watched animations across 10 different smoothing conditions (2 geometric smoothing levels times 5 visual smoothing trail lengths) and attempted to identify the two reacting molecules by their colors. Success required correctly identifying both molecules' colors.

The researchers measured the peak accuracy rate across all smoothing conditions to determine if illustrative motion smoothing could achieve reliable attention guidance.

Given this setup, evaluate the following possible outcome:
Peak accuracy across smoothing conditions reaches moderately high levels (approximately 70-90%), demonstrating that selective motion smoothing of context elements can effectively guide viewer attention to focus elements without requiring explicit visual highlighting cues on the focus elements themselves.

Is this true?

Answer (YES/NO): NO